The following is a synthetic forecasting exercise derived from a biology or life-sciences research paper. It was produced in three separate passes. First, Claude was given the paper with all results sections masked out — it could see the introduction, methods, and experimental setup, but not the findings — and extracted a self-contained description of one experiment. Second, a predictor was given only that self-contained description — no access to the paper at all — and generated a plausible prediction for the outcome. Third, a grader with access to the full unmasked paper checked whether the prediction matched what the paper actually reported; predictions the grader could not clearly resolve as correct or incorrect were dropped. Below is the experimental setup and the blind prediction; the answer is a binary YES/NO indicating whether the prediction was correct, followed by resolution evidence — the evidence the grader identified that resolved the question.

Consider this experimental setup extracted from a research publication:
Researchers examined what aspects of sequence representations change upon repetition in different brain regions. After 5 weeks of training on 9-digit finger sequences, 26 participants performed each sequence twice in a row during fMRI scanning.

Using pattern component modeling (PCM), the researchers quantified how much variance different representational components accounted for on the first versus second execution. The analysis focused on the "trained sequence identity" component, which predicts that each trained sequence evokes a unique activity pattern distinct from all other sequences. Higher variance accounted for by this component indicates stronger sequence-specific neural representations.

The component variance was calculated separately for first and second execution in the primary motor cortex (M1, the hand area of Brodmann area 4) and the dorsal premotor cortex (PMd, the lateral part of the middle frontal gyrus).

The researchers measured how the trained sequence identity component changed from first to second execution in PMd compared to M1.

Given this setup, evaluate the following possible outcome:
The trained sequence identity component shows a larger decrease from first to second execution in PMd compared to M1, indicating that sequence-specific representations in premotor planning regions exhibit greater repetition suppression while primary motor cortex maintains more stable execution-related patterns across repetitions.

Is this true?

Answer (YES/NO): NO